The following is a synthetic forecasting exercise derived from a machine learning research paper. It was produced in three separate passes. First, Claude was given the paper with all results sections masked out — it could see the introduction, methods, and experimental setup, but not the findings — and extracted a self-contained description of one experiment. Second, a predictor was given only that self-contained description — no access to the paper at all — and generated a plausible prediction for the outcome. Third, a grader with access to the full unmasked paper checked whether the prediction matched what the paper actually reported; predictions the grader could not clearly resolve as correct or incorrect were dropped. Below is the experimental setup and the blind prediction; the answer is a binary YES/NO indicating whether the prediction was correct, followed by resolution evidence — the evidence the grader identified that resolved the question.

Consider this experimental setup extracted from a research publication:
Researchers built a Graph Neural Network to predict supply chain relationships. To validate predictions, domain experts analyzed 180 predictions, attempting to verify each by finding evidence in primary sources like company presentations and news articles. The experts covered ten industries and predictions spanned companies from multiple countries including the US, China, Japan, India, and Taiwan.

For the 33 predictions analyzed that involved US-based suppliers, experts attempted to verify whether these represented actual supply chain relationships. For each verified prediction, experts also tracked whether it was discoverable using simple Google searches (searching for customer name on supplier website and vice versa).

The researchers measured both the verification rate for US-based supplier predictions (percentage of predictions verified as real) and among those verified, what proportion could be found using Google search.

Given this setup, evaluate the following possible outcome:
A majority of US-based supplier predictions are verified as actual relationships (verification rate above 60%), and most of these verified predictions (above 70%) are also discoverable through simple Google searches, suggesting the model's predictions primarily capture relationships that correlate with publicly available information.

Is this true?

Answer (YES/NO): NO